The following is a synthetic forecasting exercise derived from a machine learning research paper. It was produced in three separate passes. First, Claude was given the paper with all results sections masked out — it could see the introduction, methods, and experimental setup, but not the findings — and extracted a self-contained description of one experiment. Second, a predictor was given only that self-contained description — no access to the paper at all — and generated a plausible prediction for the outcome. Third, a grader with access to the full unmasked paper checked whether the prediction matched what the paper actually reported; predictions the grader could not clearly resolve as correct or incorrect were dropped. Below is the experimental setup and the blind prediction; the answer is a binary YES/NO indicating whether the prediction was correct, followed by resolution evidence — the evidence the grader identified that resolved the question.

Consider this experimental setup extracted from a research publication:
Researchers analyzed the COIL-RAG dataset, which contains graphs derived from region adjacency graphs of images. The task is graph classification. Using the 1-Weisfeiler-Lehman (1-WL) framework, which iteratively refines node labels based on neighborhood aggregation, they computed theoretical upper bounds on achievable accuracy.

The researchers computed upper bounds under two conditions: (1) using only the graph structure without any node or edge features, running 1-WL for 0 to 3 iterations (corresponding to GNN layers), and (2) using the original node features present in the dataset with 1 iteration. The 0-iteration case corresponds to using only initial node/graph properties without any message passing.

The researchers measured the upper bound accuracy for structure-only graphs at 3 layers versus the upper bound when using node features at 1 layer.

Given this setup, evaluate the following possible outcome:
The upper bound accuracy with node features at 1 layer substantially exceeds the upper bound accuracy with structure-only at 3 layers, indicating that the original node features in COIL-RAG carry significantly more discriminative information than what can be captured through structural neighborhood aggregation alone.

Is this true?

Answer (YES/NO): YES